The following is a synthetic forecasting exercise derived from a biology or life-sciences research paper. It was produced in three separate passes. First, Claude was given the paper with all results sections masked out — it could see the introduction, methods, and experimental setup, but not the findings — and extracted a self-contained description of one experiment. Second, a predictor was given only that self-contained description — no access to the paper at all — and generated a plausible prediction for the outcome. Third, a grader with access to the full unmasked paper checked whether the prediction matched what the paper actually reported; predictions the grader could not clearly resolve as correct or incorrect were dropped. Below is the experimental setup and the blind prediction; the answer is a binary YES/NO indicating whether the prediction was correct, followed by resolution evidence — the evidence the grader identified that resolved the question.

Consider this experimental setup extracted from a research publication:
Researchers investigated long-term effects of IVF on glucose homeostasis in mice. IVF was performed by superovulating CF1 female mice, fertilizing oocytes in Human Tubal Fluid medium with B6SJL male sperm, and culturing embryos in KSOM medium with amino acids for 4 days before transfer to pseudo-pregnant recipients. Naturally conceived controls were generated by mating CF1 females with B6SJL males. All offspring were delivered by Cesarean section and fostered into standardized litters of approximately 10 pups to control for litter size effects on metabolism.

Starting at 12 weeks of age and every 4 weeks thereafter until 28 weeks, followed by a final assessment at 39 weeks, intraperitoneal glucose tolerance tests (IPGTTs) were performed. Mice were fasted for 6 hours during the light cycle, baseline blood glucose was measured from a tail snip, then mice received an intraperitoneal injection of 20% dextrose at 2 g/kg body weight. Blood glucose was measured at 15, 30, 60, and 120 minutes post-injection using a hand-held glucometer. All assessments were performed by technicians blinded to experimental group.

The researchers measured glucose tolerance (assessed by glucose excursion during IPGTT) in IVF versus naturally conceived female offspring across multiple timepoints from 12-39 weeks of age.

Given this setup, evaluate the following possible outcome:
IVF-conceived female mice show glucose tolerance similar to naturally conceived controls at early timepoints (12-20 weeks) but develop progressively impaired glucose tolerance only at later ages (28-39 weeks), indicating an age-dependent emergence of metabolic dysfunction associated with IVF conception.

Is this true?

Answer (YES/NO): NO